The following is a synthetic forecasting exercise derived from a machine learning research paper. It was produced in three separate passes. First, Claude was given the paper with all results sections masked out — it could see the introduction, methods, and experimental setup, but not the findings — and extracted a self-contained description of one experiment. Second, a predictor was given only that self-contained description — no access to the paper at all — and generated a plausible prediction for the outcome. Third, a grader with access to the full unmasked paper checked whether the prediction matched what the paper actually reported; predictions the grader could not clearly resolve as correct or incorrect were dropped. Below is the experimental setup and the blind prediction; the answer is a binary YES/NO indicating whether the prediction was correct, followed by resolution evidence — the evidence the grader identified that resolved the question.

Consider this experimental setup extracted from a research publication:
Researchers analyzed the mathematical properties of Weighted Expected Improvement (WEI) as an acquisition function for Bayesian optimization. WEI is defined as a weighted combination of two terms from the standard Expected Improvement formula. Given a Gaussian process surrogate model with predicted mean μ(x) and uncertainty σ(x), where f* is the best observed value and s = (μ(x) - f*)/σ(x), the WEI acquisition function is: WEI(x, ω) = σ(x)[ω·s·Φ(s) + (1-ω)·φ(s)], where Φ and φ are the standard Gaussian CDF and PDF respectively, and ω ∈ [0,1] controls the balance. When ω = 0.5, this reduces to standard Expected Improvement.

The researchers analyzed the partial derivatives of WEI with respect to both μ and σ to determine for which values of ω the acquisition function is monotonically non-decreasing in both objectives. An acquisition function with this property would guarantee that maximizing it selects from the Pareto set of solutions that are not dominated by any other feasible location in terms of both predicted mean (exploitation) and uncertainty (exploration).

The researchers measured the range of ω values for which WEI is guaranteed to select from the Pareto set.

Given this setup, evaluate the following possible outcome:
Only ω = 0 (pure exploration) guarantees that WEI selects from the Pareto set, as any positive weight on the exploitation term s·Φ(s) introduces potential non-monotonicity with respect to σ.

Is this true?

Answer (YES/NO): NO